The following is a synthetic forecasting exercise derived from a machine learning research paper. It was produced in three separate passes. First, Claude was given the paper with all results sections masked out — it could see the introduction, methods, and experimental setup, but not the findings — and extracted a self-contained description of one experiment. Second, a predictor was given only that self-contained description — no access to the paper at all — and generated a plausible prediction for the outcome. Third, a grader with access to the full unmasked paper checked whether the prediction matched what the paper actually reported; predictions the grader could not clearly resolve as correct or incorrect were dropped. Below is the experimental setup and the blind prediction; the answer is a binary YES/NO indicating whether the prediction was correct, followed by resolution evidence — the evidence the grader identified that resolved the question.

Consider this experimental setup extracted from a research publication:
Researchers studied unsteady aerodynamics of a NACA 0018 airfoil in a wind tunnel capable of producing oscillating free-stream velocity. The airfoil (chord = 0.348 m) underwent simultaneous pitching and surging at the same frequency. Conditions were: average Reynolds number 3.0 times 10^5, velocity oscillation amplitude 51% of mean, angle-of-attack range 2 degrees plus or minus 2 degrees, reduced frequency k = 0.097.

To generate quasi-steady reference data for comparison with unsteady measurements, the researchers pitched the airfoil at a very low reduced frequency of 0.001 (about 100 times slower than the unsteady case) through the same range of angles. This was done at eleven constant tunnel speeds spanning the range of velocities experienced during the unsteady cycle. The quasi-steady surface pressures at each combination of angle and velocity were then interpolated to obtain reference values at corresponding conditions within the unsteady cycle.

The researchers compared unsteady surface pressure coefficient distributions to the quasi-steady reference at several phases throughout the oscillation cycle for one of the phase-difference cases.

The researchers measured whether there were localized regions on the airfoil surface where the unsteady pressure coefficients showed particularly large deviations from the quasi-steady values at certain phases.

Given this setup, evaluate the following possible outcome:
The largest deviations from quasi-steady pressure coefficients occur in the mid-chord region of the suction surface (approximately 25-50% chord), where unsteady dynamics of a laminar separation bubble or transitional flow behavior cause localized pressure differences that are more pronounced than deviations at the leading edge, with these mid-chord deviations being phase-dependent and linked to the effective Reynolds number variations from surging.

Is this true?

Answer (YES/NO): NO